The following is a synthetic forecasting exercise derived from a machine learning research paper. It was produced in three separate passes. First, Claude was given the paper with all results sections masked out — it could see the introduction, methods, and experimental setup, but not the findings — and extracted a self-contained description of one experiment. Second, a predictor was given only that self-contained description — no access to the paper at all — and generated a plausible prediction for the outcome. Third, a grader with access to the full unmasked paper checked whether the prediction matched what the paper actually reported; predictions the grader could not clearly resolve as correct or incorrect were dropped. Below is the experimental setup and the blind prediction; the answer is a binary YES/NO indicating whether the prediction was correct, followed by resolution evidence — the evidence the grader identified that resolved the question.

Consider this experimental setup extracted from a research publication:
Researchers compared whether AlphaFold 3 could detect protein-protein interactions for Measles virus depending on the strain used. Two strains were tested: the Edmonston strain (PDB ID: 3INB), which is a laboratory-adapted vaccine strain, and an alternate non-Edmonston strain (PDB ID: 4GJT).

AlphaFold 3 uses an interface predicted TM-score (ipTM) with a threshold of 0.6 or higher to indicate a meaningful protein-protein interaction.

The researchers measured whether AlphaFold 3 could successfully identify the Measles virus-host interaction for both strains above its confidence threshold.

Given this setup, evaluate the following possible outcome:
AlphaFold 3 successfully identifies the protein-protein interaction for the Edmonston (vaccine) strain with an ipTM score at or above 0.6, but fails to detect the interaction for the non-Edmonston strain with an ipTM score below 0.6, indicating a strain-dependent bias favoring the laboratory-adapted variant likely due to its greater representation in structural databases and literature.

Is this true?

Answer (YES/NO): YES